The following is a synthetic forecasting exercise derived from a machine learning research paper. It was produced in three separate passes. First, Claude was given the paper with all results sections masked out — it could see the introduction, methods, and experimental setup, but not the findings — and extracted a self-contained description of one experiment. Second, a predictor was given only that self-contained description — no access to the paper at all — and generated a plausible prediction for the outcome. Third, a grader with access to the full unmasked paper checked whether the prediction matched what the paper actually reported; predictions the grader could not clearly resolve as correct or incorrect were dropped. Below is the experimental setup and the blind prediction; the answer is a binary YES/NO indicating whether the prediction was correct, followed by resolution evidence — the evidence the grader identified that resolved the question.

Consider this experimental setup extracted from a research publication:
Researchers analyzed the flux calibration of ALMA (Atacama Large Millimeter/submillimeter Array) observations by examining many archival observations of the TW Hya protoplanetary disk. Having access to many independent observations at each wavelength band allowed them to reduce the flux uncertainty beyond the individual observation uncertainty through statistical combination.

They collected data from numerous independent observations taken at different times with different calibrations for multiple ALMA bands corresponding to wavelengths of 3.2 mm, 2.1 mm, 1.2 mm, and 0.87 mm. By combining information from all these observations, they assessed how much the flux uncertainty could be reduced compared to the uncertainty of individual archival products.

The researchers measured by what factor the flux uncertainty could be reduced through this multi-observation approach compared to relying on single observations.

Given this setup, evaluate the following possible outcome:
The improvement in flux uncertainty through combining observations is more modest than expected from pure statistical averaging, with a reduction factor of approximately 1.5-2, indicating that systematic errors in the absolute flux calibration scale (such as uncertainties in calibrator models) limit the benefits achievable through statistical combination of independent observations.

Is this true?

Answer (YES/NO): NO